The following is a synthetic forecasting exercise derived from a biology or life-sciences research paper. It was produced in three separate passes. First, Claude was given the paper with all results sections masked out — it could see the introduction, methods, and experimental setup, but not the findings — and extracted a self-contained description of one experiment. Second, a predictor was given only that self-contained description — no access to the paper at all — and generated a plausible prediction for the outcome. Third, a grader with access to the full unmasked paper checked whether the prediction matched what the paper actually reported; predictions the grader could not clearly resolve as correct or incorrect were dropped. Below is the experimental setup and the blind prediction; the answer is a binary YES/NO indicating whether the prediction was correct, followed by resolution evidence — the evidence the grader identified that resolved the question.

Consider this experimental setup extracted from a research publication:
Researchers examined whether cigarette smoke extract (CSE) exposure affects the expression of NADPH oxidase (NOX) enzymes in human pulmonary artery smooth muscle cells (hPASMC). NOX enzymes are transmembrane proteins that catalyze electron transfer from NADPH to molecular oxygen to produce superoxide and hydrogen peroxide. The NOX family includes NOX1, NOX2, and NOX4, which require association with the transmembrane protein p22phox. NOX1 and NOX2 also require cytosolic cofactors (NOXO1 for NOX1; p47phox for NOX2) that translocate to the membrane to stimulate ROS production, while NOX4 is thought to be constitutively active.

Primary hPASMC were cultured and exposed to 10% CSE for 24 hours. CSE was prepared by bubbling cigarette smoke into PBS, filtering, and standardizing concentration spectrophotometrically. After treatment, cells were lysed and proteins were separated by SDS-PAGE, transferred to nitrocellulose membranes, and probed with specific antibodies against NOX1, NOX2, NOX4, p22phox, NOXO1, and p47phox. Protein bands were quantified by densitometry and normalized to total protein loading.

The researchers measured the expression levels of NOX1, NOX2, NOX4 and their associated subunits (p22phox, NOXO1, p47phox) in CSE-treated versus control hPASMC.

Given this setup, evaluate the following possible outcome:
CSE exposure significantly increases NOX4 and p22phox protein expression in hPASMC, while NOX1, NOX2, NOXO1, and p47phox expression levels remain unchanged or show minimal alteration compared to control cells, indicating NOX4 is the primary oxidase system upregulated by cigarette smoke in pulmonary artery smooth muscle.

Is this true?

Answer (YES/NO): NO